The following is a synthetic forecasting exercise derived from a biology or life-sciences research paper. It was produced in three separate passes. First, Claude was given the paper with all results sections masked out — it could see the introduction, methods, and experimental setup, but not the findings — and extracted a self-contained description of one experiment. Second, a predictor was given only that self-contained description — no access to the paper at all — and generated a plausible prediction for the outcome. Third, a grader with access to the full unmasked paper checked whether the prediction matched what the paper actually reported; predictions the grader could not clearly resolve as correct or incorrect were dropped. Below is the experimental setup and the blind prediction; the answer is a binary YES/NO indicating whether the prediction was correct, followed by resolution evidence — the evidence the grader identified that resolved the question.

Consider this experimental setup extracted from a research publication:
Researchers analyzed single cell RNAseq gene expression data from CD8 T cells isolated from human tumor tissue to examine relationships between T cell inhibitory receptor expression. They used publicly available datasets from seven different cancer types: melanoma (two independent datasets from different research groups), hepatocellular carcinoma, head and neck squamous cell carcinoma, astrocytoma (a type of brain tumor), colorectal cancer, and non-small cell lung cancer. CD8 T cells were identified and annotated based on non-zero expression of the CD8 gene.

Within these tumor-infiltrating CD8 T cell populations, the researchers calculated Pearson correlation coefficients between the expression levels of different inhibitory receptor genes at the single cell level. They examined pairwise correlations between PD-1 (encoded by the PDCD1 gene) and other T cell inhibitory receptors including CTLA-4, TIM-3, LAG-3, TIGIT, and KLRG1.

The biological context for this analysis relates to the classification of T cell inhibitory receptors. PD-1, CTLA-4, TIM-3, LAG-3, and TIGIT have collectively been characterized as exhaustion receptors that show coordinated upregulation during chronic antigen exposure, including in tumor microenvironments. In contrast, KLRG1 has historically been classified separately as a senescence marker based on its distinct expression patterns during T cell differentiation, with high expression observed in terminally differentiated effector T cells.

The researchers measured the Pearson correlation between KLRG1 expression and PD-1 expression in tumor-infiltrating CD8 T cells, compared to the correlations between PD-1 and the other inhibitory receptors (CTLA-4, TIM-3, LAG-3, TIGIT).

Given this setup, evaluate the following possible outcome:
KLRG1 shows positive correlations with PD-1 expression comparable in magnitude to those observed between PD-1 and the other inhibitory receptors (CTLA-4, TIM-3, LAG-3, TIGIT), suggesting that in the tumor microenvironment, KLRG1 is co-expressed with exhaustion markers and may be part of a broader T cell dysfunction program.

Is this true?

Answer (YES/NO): NO